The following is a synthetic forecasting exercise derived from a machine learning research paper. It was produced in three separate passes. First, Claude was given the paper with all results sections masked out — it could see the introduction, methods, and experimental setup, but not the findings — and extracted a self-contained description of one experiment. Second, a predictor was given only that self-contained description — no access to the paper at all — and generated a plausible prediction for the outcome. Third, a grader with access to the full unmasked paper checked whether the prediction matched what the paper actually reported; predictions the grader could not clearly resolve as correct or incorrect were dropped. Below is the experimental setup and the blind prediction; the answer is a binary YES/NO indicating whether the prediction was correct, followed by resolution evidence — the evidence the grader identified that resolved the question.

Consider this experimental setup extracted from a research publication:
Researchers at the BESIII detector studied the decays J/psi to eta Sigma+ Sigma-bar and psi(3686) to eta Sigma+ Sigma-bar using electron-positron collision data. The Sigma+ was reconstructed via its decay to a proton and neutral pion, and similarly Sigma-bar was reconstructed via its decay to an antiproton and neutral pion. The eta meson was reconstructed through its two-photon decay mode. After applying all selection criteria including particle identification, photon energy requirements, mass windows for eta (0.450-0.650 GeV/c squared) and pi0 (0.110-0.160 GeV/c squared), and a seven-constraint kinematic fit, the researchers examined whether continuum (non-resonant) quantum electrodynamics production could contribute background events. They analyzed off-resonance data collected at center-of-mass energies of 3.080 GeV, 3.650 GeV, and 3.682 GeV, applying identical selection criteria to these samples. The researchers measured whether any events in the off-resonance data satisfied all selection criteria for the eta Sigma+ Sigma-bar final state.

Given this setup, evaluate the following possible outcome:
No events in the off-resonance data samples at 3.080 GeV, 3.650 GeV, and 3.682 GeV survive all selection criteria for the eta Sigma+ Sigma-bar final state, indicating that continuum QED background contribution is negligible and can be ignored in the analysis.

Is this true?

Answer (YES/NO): YES